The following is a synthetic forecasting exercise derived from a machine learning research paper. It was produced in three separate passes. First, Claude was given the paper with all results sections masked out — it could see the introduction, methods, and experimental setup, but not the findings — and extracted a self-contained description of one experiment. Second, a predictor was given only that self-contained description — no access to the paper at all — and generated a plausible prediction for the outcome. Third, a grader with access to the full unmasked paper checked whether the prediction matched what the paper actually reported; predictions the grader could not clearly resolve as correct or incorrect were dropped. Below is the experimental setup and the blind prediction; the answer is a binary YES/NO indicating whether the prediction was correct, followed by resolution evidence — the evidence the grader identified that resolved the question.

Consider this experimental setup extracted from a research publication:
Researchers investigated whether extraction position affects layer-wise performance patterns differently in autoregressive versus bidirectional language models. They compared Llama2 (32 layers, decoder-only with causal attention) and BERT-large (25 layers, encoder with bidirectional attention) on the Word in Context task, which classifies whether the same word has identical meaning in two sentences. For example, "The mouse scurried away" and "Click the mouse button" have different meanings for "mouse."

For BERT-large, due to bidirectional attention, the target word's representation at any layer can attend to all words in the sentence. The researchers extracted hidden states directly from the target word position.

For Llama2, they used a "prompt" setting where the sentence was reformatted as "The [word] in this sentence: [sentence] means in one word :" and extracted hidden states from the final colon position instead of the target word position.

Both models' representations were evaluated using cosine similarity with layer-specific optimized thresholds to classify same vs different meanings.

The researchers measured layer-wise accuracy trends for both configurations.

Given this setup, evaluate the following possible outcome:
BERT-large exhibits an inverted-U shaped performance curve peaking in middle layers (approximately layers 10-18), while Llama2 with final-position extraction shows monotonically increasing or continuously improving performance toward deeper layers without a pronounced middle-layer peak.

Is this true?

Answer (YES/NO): NO